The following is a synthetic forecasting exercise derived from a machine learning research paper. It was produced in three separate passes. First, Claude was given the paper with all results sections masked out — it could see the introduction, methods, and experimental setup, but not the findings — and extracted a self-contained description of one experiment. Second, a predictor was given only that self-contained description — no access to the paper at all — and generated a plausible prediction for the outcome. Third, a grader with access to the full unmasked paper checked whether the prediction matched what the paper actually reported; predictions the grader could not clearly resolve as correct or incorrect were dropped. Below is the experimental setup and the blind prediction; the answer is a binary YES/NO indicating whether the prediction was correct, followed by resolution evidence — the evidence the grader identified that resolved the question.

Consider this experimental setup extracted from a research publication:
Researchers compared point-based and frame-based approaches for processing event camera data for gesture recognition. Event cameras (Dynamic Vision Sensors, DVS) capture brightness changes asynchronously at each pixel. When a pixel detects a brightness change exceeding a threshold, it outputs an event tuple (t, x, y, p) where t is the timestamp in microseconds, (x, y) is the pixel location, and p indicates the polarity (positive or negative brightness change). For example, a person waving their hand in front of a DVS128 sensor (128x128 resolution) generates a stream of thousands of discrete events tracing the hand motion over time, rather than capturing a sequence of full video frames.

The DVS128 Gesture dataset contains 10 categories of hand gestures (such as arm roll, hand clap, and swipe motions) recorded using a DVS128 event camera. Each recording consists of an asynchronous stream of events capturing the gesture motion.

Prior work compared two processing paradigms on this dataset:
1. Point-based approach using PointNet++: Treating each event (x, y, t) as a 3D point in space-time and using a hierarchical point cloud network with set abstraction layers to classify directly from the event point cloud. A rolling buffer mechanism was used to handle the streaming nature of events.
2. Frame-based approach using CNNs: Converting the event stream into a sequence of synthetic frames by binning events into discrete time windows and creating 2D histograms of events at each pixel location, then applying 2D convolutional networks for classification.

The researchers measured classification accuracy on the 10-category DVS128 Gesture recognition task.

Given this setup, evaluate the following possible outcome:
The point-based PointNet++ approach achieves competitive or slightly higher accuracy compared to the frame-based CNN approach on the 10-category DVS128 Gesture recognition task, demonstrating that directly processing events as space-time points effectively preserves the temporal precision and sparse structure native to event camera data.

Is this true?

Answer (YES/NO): YES